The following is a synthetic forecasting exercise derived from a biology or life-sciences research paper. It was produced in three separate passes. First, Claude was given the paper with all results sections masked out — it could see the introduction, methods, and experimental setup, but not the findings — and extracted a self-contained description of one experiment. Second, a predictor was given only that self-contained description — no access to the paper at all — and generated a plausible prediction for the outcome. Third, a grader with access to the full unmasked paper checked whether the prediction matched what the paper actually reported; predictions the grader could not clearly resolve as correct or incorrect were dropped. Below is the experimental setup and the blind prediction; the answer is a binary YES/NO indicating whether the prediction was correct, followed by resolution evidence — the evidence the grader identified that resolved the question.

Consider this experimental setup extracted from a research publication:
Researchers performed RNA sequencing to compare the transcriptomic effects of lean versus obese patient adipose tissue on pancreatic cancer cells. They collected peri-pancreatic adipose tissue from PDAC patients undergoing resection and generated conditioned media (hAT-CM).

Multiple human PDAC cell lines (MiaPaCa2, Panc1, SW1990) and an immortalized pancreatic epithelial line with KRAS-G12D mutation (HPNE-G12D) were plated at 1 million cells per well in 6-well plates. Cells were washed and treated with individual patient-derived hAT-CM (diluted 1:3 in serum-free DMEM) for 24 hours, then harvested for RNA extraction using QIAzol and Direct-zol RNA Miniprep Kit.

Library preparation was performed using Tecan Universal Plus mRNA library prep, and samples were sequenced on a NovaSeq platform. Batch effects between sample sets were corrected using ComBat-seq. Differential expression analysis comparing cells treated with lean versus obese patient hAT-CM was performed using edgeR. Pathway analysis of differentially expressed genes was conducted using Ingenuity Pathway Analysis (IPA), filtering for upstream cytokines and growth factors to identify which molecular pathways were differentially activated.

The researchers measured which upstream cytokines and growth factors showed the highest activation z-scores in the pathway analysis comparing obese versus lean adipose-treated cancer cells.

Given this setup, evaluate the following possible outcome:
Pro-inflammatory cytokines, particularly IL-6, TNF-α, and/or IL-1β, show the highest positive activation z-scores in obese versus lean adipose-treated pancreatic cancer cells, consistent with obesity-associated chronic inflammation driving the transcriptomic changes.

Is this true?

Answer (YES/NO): NO